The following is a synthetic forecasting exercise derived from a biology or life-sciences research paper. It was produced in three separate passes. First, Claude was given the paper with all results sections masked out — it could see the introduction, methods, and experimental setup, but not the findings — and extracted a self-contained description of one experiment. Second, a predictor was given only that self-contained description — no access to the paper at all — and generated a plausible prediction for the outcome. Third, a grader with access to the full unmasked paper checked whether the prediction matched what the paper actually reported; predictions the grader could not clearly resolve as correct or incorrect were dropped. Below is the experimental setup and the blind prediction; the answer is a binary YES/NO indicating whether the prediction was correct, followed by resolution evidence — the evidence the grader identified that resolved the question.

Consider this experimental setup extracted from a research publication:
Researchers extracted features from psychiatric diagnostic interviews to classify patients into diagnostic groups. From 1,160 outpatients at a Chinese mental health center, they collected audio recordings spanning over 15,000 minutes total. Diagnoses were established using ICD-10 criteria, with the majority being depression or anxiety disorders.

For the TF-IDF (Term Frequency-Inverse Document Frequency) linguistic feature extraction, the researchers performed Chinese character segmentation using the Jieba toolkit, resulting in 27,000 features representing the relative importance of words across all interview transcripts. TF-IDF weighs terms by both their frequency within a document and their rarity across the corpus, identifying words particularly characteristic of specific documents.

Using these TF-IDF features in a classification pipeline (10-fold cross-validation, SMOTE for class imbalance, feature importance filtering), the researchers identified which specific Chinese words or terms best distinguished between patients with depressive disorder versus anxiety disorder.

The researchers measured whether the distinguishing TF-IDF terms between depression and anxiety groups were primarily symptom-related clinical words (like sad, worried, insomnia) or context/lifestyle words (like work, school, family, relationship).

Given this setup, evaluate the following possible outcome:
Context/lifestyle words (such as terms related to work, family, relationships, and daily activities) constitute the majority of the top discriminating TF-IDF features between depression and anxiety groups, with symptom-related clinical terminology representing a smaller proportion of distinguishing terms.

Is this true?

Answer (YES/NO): NO